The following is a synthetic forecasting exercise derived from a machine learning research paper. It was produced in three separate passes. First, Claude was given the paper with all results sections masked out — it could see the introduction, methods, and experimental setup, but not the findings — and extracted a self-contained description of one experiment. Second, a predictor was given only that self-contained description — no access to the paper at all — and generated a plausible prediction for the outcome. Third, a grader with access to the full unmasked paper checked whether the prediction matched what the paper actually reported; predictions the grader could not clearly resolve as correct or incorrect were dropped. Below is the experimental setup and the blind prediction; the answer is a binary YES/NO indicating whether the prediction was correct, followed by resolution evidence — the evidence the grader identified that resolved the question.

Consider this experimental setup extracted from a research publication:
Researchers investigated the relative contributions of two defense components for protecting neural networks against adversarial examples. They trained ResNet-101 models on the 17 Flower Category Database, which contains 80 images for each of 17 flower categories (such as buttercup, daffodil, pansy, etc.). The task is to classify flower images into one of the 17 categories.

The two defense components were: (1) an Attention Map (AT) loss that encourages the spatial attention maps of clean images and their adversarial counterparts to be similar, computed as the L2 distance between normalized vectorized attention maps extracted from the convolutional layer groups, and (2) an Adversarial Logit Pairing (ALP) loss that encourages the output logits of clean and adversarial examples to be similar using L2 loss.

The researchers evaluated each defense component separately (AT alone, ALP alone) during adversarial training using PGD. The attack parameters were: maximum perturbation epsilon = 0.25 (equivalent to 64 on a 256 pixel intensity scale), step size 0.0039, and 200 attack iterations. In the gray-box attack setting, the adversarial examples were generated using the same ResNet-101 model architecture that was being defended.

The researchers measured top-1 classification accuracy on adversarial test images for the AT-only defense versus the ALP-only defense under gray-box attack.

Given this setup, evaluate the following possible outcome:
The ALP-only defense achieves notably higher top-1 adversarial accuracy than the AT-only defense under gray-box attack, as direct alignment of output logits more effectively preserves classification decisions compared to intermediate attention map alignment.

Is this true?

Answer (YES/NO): YES